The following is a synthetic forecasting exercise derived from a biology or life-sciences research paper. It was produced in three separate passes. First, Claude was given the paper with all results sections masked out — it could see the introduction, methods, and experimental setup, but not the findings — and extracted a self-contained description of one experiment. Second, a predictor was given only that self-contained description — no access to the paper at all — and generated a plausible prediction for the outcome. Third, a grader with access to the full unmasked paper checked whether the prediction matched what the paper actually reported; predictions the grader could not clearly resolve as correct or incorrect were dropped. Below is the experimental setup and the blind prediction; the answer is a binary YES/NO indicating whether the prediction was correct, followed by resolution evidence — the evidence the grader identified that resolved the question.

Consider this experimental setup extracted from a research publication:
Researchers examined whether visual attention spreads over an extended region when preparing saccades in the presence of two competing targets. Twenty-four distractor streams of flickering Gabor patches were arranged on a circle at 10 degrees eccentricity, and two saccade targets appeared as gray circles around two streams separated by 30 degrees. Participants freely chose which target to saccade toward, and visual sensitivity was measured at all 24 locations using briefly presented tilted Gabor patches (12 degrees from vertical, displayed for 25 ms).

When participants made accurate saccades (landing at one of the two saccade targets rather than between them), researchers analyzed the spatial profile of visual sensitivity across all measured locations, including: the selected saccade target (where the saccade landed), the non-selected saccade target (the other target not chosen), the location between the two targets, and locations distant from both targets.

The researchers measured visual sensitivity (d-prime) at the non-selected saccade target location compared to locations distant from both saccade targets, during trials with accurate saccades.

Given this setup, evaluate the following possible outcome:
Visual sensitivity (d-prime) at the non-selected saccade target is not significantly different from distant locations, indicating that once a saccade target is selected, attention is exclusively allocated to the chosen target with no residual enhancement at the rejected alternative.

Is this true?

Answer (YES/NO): NO